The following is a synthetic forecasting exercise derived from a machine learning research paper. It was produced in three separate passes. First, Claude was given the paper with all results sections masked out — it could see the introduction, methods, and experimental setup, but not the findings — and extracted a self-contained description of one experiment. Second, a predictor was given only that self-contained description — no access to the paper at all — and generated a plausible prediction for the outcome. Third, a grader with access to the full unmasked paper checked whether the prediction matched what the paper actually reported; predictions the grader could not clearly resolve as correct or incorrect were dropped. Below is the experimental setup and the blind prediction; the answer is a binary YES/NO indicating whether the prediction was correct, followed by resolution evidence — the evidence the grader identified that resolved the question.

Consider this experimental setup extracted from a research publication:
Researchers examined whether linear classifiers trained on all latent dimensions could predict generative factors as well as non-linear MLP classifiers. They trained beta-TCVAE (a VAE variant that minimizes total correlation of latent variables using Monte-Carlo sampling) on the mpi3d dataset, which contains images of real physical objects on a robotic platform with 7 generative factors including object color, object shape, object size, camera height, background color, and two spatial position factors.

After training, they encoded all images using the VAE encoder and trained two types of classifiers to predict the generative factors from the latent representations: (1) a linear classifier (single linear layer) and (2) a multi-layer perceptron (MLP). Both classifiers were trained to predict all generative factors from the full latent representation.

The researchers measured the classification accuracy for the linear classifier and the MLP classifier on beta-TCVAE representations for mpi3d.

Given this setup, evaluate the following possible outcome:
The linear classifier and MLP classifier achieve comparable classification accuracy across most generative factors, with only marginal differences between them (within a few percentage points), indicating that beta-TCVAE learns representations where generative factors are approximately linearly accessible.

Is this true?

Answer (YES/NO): NO